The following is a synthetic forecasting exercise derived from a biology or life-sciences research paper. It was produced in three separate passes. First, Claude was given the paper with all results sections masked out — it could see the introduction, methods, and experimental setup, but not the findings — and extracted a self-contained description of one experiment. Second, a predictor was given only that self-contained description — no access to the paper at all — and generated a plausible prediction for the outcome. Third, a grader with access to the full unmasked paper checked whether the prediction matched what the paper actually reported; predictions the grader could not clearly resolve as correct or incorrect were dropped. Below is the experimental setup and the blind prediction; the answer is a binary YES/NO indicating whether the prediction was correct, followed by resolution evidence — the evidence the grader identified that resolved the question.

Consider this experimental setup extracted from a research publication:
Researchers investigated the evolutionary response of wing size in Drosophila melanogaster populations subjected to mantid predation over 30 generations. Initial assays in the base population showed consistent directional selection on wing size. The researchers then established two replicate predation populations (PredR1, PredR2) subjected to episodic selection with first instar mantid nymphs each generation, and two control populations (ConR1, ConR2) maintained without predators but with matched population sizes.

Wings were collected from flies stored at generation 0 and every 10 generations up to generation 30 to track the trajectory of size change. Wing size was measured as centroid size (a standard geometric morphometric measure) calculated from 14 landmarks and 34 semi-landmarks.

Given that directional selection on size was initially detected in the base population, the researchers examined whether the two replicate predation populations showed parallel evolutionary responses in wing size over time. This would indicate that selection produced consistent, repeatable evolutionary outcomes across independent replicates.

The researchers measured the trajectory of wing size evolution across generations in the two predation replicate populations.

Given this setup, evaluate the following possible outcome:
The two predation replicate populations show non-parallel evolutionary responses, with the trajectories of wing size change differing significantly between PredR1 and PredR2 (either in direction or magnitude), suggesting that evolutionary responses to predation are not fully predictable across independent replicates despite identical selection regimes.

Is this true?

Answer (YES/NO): YES